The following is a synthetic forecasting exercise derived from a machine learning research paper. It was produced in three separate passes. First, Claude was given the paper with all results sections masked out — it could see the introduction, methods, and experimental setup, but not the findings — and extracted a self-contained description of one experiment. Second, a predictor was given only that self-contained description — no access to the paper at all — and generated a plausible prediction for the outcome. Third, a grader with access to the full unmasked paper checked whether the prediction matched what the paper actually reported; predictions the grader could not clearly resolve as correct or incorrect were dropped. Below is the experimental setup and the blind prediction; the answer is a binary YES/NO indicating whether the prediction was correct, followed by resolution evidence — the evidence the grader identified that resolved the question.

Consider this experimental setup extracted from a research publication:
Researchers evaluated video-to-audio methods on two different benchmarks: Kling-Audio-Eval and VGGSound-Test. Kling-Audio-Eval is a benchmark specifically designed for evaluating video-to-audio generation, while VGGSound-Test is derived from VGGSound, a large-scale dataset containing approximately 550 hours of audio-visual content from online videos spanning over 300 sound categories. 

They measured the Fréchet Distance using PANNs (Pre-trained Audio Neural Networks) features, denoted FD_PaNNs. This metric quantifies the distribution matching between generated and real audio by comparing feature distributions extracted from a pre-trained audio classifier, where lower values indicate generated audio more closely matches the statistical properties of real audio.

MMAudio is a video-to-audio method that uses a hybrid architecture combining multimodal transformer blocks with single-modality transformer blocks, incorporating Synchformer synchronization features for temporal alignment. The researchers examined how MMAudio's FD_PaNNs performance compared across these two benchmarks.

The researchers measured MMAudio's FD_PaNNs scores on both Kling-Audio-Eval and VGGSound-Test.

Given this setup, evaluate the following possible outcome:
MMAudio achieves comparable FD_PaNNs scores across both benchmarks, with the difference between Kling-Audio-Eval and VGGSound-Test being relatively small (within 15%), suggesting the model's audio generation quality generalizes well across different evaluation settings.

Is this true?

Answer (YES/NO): NO